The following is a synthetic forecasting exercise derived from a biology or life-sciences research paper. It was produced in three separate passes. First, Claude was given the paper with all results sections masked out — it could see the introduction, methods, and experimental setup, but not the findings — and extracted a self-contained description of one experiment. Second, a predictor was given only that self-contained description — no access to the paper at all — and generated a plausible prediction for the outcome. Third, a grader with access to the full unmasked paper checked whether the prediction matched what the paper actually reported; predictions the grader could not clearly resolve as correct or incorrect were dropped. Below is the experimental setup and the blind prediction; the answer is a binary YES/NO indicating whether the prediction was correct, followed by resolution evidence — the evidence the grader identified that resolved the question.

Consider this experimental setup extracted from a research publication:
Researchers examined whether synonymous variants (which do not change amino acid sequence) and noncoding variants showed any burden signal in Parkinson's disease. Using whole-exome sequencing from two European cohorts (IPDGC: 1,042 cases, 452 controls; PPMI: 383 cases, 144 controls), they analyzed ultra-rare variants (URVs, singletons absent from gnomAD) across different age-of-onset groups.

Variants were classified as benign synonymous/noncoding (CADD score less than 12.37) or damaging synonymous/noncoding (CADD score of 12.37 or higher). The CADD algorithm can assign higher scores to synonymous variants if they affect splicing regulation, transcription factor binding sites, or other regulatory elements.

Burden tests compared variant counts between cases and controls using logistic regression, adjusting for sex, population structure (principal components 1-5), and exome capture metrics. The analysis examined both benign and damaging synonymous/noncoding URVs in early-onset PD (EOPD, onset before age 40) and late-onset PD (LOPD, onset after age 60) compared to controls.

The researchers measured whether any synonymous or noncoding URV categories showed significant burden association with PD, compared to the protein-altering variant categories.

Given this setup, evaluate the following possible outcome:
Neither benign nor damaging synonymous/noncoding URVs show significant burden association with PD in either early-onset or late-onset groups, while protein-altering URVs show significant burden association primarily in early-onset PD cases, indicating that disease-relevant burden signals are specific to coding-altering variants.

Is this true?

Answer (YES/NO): NO